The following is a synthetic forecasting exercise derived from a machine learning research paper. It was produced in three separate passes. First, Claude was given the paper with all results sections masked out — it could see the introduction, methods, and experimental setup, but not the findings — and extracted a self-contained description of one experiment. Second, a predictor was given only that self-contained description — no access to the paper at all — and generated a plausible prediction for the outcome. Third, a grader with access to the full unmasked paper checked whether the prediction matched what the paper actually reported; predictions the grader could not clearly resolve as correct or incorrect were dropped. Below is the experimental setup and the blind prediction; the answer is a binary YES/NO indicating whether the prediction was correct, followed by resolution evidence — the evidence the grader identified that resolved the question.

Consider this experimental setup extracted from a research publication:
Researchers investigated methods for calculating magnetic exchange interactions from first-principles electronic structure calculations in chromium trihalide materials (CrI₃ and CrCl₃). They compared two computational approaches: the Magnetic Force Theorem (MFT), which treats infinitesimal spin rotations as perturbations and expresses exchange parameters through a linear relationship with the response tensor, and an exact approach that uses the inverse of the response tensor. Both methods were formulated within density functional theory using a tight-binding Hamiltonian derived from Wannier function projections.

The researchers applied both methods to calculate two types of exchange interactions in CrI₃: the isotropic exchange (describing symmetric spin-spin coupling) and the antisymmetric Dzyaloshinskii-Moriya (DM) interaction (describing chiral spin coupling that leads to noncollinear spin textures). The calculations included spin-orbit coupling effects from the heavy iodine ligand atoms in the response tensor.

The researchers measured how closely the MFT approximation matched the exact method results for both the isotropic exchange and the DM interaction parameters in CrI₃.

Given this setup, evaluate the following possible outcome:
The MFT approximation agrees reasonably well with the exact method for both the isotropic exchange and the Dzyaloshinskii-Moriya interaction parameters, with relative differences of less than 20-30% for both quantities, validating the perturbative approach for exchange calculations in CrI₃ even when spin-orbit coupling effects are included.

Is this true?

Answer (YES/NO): NO